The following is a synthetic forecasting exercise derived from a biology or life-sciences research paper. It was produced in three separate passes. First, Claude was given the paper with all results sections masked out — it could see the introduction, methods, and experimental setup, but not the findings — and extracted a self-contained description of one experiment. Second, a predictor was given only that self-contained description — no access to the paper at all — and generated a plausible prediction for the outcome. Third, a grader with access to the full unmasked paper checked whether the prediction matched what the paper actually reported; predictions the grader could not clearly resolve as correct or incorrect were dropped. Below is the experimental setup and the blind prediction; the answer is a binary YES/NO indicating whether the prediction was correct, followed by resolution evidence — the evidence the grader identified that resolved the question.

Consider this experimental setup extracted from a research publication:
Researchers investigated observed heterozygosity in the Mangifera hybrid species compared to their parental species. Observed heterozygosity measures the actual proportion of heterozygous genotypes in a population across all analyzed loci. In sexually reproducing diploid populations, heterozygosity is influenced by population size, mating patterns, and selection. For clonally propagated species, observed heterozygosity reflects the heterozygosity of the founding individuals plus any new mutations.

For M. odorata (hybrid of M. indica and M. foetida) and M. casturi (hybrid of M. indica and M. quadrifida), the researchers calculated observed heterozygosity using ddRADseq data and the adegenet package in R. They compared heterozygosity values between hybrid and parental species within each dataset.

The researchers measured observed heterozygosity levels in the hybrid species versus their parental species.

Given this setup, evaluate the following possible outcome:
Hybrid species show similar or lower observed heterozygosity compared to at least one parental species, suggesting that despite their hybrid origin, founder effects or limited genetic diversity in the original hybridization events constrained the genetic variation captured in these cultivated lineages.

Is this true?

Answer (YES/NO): NO